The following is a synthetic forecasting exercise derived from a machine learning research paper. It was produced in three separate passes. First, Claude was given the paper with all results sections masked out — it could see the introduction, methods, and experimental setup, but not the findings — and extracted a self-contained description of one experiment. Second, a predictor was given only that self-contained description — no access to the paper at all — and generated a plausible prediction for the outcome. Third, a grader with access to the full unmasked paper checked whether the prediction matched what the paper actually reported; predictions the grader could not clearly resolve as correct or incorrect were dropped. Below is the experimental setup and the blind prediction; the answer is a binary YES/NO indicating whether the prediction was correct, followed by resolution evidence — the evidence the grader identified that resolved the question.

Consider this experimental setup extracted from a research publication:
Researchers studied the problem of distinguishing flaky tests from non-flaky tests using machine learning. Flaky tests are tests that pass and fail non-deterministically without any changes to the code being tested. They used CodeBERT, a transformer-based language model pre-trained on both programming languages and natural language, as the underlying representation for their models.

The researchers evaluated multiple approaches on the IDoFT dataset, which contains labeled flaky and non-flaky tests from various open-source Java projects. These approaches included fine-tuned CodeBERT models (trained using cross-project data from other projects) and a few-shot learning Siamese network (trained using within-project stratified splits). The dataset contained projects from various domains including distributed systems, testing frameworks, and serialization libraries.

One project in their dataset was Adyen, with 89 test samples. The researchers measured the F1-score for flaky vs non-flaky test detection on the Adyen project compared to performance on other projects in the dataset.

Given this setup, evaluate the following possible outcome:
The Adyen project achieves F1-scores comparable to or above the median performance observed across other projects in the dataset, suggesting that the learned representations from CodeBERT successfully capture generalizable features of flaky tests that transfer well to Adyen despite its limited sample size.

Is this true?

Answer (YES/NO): NO